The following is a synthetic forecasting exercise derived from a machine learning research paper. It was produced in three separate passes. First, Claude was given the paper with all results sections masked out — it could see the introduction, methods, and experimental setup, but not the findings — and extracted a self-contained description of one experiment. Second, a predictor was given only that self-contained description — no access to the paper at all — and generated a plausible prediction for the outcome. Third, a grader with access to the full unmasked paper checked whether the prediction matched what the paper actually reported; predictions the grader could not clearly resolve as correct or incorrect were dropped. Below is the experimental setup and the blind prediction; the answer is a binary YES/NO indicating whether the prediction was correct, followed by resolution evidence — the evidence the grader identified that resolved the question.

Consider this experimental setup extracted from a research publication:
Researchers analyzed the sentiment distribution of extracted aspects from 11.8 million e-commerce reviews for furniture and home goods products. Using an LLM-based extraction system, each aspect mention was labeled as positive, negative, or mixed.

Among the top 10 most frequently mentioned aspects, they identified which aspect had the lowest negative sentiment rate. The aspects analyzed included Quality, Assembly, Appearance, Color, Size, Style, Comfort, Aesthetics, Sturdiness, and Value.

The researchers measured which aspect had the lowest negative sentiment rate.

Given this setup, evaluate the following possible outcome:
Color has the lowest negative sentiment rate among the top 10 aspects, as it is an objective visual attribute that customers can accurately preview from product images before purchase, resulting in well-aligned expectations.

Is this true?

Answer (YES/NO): NO